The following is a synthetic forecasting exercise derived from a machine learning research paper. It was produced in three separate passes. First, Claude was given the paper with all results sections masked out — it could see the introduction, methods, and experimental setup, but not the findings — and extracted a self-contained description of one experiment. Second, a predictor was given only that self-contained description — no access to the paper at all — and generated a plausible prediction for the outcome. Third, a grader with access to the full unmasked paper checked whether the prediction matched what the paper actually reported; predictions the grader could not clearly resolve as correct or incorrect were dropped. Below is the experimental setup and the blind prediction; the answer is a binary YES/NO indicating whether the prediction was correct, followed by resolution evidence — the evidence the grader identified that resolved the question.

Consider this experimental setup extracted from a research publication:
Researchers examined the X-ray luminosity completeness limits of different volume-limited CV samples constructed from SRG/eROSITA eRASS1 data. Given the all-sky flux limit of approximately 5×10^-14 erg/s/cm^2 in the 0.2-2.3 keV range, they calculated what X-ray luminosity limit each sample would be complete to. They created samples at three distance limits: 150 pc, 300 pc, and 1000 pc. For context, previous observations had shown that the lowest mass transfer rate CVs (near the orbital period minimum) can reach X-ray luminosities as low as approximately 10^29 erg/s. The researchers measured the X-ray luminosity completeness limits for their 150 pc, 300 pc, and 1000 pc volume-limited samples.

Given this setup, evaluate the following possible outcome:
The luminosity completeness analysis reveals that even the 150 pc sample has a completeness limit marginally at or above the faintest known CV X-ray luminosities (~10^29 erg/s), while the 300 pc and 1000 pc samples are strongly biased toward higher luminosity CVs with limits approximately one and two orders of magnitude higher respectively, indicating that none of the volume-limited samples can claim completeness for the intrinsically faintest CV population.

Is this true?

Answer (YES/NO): NO